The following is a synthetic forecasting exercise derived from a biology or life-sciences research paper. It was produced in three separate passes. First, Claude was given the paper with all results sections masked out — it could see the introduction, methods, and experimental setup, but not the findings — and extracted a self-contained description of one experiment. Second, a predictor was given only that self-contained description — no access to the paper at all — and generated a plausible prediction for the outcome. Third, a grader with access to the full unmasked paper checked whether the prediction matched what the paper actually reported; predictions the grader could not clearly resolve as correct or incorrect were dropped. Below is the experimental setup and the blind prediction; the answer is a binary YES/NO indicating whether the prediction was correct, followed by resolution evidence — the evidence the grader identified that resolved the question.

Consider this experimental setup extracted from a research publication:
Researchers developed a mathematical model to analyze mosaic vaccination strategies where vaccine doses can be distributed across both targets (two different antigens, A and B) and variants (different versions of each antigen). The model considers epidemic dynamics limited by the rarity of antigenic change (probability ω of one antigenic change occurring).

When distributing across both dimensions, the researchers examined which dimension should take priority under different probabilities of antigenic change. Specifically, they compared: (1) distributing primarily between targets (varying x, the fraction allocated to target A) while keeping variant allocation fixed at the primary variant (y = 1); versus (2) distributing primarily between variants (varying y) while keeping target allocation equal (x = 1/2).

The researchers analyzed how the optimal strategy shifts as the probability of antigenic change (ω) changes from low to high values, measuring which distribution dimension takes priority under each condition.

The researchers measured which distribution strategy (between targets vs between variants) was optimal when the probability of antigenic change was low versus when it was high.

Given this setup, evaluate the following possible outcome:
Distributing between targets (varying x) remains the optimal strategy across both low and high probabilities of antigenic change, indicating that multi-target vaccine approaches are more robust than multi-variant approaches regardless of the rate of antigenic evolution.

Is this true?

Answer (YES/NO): NO